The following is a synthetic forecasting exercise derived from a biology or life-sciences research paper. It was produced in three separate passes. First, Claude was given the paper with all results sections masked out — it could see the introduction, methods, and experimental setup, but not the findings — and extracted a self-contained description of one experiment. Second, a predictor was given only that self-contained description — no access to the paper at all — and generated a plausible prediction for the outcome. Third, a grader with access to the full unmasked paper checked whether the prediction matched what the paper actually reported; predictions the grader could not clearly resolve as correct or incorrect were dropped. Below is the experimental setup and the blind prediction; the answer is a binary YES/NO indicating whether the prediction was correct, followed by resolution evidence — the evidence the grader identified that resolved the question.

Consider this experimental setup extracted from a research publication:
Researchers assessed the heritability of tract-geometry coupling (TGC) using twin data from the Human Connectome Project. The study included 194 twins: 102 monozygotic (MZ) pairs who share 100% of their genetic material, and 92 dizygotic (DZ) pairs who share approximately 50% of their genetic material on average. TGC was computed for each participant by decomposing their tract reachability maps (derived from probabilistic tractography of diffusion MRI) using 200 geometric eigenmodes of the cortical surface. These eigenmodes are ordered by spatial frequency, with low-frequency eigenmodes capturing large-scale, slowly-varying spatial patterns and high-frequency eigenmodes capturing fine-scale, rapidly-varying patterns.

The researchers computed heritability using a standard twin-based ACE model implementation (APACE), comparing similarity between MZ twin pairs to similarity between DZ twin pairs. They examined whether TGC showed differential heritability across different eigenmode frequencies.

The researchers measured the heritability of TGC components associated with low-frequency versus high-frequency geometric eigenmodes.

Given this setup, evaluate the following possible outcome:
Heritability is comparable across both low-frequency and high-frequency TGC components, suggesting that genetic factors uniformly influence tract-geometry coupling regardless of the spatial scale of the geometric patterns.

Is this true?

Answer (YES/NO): NO